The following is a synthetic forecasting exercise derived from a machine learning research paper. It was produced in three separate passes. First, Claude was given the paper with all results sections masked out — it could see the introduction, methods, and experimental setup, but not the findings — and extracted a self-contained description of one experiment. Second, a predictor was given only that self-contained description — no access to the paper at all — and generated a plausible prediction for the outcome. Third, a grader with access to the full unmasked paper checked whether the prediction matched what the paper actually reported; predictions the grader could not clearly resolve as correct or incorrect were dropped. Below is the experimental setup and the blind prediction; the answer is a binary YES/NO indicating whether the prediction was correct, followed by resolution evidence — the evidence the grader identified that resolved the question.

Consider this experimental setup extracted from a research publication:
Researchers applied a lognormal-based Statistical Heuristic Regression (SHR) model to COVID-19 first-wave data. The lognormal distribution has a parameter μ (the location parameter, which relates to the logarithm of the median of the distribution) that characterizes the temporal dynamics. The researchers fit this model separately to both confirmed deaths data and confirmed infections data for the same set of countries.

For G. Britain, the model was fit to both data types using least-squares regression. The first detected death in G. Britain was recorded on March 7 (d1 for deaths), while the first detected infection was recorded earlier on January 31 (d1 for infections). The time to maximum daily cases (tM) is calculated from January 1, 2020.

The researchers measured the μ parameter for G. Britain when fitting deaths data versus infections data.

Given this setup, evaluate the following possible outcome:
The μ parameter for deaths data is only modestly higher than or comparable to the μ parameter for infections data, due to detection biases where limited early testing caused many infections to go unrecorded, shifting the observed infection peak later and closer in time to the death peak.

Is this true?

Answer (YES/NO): NO